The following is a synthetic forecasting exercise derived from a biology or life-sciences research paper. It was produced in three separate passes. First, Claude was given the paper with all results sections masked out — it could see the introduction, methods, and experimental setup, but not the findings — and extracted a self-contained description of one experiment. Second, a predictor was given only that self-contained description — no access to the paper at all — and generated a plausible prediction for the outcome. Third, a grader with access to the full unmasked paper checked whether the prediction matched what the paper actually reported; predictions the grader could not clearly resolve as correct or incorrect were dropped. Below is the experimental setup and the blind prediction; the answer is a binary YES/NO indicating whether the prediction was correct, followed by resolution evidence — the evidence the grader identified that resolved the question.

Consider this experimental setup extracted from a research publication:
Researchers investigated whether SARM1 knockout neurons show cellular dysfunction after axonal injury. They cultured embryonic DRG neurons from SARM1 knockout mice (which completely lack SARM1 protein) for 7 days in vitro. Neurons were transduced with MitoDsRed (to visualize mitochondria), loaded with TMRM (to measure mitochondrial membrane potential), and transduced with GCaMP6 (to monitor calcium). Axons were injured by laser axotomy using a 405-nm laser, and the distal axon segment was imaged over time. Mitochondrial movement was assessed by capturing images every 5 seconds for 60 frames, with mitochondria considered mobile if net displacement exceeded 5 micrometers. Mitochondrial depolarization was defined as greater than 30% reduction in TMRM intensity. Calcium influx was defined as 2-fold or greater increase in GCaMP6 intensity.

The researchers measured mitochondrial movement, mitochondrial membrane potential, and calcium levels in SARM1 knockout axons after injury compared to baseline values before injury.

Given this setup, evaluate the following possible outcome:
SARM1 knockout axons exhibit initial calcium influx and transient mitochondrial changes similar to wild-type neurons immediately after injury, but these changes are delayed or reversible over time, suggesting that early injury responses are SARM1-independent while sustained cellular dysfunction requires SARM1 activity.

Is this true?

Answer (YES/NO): NO